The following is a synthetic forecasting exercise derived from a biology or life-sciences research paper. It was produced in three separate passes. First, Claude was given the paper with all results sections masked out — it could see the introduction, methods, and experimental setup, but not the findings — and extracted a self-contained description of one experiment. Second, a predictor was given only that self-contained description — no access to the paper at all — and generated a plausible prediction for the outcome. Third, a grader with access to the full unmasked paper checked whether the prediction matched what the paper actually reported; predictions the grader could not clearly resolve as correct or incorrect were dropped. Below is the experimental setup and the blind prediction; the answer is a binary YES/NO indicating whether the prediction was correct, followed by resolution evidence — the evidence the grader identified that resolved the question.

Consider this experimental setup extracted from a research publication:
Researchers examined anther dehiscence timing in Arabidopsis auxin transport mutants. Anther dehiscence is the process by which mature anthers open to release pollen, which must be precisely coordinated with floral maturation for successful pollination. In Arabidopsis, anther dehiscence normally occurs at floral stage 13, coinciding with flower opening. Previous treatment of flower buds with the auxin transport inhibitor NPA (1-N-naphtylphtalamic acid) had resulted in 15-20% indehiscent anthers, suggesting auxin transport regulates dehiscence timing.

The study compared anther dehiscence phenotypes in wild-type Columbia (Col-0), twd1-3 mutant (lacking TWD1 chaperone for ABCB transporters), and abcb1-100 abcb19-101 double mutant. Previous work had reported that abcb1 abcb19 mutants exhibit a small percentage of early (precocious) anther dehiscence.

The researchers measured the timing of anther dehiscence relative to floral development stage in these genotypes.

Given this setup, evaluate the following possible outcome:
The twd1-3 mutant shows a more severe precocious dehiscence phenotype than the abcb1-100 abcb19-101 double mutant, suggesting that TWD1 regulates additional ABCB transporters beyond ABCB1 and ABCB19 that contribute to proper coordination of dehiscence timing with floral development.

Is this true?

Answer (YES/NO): NO